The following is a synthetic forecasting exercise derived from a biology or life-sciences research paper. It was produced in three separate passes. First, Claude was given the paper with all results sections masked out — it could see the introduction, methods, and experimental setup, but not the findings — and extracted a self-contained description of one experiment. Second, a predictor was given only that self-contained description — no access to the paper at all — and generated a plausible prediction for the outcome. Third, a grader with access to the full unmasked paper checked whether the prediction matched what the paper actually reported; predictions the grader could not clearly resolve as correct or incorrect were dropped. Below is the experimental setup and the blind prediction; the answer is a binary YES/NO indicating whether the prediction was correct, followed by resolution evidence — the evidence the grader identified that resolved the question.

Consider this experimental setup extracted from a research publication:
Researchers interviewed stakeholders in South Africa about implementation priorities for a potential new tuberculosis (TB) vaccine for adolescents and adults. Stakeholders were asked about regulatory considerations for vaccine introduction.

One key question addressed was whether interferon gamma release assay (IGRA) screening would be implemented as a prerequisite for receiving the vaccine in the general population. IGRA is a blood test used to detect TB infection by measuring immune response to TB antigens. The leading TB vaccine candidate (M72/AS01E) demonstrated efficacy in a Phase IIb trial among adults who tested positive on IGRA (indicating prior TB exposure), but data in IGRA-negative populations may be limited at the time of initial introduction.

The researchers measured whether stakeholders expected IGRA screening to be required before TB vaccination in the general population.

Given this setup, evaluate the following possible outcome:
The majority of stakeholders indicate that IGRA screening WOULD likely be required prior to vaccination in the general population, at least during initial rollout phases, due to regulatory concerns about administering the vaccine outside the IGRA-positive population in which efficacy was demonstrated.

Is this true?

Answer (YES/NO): NO